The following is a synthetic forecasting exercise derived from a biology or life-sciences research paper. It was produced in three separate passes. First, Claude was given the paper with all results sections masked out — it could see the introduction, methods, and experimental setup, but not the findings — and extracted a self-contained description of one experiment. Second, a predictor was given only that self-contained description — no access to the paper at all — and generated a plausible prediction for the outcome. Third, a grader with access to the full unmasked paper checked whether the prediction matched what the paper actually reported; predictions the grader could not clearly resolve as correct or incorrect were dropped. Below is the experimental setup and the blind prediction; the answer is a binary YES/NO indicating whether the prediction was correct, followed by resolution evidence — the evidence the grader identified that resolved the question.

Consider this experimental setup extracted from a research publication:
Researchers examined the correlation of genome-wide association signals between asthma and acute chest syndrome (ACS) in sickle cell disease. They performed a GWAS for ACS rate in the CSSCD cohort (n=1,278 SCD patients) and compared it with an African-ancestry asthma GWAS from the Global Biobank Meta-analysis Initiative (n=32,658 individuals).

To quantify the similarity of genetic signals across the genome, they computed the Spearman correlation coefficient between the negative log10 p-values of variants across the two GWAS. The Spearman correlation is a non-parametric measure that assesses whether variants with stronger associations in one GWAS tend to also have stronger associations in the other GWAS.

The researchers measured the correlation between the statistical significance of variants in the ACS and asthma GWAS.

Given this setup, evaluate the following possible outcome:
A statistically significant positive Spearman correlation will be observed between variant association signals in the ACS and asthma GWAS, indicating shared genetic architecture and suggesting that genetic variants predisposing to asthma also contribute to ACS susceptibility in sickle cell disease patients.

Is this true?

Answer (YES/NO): NO